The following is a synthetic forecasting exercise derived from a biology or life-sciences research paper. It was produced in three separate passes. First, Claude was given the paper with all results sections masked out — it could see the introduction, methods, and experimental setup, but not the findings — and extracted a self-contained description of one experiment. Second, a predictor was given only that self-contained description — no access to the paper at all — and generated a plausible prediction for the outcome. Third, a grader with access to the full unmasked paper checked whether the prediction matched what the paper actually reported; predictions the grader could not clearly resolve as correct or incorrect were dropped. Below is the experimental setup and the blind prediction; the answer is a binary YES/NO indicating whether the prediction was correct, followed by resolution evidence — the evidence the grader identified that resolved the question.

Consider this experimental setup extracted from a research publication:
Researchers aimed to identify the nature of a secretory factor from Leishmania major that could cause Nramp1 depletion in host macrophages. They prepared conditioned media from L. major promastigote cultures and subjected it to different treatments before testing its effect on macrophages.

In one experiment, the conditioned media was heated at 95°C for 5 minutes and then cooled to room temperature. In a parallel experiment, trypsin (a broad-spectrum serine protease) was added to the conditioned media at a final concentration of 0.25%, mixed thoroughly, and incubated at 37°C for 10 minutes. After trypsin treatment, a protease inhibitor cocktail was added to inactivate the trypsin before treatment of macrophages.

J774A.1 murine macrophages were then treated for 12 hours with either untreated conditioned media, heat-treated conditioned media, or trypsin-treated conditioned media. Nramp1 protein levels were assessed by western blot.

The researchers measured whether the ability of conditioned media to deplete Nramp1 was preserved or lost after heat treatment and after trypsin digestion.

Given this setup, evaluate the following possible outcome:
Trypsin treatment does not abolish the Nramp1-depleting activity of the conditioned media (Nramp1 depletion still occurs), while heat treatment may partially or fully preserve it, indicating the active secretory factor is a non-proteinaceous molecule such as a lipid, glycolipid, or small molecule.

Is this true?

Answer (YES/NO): NO